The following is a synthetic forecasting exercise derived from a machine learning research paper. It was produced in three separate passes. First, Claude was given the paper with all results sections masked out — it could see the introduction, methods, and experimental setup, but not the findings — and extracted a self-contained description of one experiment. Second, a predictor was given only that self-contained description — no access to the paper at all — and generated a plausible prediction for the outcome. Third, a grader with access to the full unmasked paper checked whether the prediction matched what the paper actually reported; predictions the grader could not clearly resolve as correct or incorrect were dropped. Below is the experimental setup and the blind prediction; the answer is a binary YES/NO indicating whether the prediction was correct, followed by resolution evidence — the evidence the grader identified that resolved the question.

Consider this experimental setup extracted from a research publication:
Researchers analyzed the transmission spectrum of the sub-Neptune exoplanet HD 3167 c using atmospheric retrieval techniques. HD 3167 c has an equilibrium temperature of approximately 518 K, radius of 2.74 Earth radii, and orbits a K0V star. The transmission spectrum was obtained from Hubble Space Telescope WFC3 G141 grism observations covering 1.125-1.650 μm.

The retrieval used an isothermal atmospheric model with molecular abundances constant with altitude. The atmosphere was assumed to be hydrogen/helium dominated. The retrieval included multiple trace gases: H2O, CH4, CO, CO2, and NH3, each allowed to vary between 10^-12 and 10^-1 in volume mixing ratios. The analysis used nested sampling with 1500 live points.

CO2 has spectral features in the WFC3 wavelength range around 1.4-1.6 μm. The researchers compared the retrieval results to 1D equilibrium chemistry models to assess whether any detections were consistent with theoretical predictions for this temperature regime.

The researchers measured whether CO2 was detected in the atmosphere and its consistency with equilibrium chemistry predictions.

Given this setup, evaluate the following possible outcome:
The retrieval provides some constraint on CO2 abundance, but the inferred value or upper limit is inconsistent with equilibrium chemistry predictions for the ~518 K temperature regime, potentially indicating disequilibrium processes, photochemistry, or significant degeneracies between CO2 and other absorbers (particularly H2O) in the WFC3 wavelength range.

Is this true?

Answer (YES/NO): YES